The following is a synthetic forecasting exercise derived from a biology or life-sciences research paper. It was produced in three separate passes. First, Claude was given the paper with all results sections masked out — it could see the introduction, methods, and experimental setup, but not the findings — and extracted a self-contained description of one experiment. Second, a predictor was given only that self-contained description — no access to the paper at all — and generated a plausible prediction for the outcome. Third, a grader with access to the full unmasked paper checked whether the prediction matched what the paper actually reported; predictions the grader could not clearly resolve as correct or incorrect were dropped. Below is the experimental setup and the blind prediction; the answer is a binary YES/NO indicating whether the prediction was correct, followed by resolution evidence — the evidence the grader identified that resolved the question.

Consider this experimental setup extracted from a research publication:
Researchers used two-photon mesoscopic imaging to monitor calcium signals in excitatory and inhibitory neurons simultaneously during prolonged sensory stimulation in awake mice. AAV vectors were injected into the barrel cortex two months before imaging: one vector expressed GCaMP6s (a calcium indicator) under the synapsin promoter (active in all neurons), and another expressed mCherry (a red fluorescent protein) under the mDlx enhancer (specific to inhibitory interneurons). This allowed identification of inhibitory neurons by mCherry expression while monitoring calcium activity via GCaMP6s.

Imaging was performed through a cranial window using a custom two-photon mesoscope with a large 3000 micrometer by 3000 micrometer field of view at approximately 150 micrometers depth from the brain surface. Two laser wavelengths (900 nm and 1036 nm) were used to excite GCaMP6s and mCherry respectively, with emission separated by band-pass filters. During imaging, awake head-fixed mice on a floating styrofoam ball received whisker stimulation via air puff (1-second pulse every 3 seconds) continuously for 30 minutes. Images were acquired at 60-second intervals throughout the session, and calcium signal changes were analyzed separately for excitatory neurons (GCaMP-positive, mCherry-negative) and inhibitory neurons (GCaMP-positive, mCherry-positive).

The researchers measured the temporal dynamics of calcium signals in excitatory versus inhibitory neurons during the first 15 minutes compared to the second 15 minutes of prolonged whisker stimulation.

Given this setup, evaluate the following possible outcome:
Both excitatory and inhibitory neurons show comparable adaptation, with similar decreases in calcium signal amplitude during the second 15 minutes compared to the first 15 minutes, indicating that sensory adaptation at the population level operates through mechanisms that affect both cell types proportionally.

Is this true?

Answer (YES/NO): NO